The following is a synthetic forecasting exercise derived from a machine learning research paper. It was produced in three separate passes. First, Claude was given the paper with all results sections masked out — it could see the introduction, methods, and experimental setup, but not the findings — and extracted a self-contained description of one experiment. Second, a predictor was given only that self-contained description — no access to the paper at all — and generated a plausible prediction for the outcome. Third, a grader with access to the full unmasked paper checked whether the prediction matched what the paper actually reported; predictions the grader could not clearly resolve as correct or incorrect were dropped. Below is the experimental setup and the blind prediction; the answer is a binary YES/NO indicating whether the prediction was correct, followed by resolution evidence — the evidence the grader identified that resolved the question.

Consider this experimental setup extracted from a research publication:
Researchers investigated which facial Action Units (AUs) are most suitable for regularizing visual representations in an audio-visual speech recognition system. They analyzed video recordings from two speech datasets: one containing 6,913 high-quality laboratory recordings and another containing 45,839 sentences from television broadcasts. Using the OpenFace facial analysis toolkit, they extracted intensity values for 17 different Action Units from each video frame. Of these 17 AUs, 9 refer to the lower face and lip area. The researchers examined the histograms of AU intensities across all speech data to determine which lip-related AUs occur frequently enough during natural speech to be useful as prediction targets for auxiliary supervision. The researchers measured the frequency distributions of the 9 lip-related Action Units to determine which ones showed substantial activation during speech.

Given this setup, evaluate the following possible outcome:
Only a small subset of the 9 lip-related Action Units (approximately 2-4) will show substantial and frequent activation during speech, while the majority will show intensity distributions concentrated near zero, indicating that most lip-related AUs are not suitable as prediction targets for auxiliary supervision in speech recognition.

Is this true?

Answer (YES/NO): YES